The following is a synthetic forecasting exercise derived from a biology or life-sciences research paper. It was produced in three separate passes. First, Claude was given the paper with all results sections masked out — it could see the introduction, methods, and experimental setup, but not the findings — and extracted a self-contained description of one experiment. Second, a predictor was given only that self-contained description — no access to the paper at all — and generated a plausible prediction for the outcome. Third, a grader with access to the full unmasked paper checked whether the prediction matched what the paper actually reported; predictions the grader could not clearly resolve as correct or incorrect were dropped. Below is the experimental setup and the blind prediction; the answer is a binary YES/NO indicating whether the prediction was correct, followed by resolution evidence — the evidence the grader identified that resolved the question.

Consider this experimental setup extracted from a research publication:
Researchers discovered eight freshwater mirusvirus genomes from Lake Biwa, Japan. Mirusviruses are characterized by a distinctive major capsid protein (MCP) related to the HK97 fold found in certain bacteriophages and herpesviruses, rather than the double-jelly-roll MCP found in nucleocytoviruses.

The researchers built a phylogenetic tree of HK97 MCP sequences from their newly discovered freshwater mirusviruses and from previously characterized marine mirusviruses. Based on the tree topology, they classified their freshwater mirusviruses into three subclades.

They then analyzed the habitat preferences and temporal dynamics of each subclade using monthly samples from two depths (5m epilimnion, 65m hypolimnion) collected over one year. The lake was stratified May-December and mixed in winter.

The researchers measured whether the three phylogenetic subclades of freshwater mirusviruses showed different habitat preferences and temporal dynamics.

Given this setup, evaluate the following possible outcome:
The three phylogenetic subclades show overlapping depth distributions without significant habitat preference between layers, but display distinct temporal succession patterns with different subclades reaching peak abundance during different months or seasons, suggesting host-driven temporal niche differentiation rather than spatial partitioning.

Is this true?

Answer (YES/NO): NO